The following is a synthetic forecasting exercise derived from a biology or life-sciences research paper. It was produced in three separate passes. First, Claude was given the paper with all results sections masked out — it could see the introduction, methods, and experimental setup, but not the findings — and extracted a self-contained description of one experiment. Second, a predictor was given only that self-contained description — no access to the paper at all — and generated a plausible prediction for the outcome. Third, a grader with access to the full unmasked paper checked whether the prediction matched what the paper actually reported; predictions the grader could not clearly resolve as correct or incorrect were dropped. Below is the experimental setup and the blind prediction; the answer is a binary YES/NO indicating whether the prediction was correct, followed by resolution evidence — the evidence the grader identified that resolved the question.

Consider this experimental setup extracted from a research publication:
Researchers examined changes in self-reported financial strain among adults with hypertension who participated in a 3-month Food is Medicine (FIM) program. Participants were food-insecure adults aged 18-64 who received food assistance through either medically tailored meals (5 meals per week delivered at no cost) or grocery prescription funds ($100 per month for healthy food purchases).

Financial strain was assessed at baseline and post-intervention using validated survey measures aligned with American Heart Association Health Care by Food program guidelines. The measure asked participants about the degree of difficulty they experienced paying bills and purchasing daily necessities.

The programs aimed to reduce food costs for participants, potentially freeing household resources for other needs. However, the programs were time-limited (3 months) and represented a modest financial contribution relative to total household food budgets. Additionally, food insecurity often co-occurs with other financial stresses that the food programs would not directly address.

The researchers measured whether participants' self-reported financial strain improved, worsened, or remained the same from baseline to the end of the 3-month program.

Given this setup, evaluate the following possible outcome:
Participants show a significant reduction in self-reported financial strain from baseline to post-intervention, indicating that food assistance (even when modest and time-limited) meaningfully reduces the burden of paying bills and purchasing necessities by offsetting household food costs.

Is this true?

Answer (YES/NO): YES